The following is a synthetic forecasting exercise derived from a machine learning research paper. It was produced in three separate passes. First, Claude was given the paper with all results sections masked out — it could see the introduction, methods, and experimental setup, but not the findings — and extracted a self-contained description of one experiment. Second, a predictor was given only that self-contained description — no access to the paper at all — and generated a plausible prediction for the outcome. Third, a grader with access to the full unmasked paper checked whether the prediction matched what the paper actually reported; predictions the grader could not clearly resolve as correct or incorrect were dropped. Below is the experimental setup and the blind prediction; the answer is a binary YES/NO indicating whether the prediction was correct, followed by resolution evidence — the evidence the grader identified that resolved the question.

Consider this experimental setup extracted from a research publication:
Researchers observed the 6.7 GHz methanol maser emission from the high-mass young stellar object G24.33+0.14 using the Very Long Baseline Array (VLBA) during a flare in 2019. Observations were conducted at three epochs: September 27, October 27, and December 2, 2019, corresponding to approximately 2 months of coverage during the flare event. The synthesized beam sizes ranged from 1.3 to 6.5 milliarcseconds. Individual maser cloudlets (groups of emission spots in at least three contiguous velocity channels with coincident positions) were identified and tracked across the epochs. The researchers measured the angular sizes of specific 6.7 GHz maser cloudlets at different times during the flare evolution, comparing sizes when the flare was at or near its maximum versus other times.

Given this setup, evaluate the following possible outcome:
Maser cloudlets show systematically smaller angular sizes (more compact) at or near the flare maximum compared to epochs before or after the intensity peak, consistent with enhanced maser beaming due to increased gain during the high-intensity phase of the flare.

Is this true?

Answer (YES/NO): NO